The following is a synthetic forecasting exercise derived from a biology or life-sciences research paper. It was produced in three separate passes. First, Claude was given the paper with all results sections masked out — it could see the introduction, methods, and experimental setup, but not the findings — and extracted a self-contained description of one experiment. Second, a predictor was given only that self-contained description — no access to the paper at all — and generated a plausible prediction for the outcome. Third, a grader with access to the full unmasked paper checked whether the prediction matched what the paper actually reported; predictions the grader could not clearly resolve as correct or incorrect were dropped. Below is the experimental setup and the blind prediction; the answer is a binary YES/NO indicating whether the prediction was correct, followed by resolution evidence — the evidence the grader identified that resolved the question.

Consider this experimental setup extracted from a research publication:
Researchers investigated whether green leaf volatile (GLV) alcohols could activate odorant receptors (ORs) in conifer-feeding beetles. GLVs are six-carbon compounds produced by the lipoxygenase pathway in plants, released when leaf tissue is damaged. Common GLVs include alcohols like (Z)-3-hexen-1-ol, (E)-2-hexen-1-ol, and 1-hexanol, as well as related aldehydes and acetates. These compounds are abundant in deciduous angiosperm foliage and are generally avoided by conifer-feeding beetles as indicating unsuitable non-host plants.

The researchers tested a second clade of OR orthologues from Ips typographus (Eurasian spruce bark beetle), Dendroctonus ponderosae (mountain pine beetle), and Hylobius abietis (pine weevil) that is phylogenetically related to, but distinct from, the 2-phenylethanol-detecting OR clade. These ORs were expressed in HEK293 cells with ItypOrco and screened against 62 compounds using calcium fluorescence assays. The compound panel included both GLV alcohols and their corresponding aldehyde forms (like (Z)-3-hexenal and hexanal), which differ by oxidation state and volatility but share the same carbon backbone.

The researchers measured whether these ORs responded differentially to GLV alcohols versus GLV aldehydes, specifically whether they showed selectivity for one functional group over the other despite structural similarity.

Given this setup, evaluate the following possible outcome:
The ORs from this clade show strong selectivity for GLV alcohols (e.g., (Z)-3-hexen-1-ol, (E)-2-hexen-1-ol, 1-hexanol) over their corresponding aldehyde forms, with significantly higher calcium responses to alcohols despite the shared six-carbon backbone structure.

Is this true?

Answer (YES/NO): YES